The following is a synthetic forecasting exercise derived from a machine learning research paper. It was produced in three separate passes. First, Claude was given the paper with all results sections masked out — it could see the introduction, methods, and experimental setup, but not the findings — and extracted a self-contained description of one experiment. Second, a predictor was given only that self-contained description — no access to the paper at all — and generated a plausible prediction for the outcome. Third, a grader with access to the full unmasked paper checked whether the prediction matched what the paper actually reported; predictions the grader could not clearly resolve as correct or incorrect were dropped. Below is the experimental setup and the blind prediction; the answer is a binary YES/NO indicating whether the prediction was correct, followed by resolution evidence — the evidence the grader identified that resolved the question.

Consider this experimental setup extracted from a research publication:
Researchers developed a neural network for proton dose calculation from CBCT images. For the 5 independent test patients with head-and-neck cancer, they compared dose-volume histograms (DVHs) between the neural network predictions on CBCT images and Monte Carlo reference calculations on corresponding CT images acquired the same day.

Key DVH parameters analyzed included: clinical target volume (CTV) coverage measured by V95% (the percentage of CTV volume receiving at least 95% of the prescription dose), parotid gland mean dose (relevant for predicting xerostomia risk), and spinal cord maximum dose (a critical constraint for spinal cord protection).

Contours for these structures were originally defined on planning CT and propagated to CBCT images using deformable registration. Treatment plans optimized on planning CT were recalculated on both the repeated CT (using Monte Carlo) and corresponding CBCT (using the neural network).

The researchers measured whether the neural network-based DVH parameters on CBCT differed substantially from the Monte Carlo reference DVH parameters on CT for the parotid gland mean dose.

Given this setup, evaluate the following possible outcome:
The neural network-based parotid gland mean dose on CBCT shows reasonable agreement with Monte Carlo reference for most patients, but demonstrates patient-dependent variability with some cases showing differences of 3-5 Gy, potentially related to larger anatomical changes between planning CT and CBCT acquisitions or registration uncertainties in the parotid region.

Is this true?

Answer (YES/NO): NO